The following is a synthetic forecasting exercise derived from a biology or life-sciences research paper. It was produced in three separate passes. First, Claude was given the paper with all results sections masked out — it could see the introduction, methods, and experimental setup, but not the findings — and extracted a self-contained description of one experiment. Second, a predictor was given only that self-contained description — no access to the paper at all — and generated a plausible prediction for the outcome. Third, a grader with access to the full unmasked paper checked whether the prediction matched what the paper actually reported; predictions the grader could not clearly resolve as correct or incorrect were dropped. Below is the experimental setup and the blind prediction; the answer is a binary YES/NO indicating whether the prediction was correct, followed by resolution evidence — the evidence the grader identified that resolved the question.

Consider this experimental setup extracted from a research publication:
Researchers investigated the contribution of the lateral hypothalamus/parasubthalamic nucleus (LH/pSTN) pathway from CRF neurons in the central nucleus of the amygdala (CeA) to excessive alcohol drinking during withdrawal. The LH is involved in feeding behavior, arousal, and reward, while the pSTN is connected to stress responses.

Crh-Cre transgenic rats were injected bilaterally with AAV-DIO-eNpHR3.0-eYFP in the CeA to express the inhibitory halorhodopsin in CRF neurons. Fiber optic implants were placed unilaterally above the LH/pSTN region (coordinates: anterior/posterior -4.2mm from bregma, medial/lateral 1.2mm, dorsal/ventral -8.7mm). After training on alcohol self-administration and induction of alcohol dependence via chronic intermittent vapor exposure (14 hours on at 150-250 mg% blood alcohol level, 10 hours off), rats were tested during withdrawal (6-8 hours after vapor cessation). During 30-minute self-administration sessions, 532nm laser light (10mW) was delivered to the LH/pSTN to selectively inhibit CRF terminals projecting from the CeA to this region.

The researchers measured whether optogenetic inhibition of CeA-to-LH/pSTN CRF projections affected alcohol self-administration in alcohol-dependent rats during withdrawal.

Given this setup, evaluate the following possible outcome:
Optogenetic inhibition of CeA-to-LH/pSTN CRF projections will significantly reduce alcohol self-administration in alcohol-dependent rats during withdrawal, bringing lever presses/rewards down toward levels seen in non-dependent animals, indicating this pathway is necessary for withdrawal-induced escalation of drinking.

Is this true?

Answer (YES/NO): NO